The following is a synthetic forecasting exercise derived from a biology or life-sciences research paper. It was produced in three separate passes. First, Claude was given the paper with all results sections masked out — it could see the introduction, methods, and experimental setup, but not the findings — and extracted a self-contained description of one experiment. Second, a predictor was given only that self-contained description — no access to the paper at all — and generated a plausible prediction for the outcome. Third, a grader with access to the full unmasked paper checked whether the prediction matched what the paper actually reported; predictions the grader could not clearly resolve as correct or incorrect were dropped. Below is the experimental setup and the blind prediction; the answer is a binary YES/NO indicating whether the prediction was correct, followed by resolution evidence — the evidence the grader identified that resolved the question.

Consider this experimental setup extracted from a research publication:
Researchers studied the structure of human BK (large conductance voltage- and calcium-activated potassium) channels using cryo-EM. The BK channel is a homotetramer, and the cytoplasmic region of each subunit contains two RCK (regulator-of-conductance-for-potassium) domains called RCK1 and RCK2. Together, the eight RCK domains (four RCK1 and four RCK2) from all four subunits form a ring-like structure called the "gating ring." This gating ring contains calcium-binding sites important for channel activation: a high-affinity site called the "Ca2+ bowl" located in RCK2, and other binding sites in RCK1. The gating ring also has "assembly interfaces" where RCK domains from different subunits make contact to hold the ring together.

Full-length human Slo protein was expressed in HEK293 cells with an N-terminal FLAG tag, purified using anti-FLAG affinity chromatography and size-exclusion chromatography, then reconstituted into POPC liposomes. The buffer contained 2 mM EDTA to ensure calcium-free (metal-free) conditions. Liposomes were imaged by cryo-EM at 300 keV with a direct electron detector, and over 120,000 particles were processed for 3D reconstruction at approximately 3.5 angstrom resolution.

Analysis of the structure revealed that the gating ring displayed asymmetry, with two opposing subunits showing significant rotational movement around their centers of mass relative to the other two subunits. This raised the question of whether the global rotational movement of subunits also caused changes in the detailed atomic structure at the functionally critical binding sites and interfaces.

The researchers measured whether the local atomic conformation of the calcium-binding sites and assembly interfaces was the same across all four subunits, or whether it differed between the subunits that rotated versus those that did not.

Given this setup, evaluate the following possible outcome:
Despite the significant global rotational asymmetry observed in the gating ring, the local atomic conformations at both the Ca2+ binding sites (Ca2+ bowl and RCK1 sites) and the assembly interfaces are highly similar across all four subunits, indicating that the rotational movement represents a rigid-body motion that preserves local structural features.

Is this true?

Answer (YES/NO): YES